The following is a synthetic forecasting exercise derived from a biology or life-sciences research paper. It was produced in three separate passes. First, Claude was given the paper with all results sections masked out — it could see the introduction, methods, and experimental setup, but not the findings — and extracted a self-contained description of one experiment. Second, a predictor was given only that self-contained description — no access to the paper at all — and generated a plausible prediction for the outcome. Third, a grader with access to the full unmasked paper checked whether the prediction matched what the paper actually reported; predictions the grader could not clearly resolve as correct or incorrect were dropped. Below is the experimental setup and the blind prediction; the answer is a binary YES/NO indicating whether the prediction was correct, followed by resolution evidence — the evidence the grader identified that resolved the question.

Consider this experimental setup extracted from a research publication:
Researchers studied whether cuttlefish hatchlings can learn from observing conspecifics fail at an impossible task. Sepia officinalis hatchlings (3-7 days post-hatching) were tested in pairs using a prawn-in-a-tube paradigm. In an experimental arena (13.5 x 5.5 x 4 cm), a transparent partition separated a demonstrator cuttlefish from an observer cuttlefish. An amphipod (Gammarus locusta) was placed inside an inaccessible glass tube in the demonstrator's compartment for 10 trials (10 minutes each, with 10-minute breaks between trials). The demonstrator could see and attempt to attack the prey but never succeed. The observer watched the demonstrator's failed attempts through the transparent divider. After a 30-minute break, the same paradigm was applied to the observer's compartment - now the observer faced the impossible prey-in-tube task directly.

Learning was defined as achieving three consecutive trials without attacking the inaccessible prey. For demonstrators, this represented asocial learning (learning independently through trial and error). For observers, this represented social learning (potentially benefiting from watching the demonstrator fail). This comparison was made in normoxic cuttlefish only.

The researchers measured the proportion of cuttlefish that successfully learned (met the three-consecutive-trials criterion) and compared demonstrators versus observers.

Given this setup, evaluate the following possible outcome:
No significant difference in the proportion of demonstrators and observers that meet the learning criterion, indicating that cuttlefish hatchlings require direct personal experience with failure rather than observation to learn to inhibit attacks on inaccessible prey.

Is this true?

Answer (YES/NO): NO